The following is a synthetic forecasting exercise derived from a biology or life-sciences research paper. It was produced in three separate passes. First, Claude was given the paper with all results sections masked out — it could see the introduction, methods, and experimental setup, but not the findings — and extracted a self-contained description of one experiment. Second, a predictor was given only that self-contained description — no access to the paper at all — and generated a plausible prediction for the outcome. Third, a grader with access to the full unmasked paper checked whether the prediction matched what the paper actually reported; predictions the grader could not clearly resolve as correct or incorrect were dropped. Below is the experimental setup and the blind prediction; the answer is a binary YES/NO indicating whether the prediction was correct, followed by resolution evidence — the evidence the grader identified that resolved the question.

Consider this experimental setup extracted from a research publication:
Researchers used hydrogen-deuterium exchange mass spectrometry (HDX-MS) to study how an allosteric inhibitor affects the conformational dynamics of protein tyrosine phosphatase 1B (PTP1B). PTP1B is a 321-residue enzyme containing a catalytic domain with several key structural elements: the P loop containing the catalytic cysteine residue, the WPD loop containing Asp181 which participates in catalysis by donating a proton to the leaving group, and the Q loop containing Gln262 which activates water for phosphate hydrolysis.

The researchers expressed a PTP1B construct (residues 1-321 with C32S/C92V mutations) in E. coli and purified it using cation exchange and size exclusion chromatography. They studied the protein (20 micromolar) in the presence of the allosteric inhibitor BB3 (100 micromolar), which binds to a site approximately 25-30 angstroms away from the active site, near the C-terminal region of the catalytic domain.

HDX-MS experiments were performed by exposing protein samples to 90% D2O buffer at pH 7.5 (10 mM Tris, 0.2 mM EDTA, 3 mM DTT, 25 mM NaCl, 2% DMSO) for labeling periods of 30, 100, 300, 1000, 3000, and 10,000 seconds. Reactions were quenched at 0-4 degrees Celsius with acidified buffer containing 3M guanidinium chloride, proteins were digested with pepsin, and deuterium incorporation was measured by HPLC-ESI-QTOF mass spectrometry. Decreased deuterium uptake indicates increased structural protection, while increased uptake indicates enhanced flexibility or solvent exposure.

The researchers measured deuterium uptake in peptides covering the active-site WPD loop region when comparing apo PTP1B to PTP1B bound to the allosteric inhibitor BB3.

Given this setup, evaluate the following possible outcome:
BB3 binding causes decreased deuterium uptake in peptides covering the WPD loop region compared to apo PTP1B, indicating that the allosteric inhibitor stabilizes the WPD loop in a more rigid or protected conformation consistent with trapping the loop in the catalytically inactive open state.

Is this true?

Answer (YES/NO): YES